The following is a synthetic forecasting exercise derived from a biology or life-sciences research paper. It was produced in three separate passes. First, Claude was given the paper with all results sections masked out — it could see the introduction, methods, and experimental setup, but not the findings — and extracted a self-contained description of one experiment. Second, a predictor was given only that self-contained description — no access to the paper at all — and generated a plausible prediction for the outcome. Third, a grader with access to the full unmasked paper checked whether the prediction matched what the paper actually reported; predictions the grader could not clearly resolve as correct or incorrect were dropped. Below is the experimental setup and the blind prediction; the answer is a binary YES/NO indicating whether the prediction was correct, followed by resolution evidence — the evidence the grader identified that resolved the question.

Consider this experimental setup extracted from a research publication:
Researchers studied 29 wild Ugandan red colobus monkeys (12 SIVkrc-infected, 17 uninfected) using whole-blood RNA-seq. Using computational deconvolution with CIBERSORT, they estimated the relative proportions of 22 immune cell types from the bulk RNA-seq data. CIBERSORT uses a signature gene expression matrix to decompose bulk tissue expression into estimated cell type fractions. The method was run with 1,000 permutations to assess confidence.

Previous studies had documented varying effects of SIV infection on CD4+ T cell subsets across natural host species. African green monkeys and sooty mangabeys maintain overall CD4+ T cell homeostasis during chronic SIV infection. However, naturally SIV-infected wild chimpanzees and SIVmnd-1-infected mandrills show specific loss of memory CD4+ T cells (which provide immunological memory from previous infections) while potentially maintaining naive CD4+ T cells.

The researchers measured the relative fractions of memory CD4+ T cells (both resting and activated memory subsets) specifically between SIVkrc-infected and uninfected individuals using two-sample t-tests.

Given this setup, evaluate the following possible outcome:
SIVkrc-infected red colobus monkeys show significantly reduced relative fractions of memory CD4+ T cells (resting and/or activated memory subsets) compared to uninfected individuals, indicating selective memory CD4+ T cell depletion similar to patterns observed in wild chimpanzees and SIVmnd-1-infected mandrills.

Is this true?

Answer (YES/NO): NO